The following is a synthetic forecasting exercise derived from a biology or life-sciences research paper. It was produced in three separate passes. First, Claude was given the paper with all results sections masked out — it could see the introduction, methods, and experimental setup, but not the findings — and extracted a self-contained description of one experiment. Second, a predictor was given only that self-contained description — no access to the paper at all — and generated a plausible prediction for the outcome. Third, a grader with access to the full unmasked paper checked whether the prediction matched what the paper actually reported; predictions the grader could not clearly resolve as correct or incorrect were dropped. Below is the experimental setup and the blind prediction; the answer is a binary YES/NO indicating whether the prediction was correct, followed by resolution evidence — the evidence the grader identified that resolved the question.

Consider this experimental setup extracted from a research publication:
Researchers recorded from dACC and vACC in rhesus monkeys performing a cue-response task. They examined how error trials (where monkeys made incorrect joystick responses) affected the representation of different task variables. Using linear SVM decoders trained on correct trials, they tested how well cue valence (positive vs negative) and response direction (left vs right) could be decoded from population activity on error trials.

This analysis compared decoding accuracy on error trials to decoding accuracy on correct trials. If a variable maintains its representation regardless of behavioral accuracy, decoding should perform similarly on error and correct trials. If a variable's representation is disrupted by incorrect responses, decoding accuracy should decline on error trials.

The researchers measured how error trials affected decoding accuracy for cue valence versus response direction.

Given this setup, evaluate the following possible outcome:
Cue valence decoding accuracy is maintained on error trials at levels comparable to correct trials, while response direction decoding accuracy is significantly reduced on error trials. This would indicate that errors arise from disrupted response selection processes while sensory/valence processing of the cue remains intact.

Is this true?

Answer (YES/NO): YES